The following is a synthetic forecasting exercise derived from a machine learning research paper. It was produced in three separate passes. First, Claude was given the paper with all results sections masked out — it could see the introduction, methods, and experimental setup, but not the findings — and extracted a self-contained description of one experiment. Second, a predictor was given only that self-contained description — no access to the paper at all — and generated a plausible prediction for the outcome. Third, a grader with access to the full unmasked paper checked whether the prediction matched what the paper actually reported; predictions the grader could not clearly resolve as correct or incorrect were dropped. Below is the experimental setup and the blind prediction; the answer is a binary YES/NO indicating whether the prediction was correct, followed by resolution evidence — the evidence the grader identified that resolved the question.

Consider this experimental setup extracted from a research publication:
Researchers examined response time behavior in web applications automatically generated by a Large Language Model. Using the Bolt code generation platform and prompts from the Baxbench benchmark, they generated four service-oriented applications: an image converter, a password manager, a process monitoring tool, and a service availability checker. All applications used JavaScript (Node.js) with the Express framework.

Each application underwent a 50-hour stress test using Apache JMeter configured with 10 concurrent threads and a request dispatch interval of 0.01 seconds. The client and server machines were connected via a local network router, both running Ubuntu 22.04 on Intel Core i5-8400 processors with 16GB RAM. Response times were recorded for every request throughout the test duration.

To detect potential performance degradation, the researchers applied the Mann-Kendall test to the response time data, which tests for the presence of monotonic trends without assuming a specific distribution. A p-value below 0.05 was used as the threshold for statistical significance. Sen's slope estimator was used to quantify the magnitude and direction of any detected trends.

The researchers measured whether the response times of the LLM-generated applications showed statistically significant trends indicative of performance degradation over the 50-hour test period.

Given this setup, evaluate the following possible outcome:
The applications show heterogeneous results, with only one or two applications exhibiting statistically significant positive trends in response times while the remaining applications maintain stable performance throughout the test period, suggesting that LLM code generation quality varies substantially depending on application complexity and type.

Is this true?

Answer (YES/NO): NO